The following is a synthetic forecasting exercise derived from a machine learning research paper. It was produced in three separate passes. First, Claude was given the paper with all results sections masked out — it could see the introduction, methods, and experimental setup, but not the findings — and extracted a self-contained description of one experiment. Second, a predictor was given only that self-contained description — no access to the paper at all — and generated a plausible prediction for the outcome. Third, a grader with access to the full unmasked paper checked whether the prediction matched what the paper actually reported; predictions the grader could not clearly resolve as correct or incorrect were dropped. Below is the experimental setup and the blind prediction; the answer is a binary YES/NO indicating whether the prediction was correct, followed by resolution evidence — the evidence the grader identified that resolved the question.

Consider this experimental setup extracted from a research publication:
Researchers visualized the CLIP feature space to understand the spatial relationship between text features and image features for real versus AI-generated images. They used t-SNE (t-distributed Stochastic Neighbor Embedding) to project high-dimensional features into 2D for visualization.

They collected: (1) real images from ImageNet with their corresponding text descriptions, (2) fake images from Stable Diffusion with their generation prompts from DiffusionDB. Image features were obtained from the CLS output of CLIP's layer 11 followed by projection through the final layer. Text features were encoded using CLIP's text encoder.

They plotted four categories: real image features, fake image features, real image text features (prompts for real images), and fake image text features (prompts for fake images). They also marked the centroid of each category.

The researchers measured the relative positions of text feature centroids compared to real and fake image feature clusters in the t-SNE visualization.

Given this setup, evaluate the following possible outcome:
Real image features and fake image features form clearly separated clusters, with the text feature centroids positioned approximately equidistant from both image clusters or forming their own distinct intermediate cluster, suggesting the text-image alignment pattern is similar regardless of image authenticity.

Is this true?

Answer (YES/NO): NO